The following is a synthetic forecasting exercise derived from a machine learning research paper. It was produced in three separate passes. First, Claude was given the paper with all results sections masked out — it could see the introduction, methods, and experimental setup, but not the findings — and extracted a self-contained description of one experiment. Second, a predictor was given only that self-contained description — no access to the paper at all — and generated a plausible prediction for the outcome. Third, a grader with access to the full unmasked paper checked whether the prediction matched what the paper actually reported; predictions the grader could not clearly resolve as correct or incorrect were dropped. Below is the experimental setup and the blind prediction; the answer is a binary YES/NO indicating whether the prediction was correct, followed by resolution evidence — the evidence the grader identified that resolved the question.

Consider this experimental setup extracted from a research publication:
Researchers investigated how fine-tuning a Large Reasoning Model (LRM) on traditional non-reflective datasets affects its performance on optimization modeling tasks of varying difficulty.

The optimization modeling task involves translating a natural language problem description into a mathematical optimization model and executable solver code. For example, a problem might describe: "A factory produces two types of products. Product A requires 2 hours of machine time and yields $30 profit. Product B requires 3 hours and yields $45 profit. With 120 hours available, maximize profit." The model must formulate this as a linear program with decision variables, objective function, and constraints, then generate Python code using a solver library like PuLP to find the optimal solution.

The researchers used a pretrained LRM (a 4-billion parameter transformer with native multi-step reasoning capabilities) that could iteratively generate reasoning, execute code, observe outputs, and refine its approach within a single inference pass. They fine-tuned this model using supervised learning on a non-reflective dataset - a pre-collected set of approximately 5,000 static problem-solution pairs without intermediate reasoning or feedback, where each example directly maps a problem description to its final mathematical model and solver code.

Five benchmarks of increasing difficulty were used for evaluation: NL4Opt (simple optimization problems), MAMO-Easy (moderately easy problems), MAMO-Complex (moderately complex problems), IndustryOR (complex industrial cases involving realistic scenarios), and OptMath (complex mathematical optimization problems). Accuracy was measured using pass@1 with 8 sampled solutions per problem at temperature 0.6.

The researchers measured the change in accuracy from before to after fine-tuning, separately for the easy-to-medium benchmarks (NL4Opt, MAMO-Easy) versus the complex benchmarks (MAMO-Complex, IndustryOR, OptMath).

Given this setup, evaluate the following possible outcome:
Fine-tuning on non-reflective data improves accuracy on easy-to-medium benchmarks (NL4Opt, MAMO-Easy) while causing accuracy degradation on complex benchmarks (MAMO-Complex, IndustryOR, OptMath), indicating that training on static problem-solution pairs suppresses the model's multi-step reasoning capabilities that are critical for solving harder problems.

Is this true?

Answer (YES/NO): YES